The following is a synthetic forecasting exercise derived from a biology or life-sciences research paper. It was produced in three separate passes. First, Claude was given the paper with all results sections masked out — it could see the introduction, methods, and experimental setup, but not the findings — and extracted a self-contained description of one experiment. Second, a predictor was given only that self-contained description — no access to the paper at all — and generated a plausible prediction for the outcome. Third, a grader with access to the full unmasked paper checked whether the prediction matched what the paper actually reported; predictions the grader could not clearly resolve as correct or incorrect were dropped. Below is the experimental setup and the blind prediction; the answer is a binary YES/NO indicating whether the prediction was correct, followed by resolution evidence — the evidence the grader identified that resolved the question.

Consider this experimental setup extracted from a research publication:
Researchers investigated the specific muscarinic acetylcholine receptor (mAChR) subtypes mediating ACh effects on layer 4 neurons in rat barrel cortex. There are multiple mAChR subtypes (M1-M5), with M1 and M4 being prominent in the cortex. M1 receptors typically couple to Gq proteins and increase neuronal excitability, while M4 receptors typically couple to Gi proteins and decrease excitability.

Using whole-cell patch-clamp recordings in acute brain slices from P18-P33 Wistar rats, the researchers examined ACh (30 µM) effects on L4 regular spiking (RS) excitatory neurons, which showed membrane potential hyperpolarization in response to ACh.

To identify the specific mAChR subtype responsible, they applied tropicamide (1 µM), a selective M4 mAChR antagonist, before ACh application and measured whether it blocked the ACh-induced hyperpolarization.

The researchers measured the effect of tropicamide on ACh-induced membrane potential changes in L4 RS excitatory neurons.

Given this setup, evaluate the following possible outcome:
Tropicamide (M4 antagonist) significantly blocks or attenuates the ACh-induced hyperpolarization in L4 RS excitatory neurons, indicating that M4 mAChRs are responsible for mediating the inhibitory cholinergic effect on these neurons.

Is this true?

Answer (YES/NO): YES